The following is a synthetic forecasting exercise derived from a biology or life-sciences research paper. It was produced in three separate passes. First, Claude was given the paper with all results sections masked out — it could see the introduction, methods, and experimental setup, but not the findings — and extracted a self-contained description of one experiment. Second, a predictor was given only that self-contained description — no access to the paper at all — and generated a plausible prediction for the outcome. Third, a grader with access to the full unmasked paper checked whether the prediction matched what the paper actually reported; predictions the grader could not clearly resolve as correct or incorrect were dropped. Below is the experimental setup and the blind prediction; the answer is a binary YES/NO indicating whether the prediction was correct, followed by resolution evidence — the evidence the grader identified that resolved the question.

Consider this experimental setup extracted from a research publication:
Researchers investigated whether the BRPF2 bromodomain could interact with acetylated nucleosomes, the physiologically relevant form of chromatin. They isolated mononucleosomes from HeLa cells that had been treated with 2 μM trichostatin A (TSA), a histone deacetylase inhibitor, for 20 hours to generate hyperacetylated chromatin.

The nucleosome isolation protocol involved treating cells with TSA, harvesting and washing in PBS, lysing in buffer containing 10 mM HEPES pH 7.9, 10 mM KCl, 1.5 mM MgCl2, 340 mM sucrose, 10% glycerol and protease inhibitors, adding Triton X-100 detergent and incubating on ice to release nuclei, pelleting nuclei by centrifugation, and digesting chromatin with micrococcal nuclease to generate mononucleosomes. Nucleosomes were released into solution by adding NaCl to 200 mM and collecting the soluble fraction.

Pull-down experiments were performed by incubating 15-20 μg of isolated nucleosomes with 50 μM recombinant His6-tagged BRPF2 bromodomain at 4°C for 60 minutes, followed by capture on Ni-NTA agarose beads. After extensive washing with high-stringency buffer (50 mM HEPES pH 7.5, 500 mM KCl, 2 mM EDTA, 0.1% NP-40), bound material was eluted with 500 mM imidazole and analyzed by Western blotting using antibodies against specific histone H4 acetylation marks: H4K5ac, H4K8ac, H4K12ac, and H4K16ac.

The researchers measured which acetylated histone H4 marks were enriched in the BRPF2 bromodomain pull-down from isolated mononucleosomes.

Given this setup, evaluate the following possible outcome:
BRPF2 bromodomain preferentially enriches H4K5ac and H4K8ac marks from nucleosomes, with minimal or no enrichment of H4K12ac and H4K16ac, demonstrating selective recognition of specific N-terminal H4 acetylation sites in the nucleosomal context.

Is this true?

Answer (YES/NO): YES